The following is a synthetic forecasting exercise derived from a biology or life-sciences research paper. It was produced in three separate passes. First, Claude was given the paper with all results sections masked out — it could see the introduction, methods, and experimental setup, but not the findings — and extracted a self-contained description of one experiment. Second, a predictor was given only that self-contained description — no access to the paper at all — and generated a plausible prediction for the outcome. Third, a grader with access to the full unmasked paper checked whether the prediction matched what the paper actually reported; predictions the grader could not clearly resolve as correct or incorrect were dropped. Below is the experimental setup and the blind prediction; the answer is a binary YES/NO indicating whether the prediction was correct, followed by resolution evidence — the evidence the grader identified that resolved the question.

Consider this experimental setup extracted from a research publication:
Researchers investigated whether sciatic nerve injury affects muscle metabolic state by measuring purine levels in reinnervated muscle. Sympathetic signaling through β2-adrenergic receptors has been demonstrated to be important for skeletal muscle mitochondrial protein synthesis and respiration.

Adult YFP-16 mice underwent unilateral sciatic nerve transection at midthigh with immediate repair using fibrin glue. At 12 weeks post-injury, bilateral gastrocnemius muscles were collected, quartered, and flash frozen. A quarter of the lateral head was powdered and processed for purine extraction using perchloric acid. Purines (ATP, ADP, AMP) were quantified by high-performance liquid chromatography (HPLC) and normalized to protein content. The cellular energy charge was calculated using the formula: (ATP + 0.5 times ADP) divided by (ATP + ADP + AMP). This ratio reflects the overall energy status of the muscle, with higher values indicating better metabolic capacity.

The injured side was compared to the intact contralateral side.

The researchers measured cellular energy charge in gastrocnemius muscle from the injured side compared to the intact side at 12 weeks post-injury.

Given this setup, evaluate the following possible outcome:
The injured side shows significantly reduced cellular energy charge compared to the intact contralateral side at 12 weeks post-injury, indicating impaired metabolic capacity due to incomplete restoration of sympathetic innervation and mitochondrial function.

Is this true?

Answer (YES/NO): NO